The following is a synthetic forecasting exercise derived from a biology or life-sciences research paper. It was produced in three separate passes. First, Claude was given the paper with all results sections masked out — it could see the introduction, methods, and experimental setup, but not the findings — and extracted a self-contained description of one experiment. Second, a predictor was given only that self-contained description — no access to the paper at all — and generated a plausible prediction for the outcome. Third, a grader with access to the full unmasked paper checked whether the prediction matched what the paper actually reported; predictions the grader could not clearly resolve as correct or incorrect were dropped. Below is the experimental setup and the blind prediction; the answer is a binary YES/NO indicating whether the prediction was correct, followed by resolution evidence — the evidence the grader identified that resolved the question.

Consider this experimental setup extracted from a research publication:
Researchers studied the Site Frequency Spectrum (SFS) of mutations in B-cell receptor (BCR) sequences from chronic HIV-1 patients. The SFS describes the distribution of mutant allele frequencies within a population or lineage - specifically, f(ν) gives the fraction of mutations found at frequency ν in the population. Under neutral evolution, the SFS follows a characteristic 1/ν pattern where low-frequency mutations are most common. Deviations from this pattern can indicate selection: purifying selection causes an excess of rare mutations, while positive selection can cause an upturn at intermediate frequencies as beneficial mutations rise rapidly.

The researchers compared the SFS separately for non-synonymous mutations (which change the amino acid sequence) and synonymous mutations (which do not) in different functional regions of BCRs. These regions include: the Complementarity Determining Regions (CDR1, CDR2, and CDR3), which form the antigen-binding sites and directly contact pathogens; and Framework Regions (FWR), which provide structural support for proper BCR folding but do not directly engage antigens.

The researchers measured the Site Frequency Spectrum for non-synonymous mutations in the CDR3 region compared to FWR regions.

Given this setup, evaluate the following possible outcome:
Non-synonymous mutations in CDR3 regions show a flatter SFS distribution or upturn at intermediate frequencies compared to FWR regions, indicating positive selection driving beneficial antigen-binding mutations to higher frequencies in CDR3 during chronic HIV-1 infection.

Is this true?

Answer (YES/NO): YES